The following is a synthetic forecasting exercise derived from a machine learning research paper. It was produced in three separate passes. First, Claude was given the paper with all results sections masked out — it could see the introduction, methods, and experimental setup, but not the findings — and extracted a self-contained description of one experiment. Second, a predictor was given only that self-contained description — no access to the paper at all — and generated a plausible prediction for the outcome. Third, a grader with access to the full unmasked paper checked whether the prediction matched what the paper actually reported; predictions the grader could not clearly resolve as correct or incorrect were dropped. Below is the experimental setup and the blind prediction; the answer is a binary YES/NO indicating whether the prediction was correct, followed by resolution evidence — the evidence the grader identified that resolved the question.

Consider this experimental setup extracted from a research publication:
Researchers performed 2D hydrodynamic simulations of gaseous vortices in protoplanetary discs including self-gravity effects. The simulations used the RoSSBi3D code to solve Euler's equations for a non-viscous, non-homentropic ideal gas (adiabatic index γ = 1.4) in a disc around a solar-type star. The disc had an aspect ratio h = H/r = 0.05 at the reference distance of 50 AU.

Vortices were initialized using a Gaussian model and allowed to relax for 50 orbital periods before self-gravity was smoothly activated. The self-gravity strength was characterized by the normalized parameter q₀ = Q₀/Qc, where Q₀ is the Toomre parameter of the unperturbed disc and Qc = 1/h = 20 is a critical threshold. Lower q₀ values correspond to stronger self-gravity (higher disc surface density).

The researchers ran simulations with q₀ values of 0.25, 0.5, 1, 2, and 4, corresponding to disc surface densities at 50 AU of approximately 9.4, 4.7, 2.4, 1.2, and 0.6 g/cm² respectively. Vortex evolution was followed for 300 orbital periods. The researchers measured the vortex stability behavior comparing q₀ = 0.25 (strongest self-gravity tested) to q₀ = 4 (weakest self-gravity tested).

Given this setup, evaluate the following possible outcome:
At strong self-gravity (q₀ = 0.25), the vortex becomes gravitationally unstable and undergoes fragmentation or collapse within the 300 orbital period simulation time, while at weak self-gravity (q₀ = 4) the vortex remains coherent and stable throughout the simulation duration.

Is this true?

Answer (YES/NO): YES